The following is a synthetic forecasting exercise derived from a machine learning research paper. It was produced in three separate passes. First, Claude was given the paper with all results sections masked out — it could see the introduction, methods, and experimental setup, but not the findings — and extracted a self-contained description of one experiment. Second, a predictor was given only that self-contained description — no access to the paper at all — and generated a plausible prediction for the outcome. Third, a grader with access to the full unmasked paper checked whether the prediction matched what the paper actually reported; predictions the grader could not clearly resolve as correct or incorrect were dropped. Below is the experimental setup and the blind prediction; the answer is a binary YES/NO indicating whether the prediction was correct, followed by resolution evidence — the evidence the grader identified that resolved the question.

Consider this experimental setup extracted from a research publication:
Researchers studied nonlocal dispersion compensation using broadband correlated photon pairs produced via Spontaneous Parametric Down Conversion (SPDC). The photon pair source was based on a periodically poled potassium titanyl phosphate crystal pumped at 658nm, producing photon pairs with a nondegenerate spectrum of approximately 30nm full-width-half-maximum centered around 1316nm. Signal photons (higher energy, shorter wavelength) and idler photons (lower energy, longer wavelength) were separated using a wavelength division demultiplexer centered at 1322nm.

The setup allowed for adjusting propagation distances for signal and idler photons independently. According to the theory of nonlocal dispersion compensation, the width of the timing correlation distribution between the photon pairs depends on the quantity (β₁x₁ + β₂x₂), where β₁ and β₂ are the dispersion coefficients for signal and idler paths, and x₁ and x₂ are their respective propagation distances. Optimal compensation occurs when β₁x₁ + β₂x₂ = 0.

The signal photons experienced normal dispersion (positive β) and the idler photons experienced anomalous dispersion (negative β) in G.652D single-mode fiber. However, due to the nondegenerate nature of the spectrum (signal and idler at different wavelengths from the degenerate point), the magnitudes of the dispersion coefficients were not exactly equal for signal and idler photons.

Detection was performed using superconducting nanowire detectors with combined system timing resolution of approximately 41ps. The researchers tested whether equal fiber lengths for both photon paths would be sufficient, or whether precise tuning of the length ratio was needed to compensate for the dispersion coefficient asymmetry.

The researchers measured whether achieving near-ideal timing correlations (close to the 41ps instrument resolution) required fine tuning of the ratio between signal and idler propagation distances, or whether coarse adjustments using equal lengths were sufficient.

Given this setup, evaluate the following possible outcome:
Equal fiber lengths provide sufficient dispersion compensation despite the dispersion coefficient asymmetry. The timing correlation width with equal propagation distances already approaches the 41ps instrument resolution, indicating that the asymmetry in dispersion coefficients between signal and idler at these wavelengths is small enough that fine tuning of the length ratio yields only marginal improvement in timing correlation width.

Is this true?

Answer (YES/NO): NO